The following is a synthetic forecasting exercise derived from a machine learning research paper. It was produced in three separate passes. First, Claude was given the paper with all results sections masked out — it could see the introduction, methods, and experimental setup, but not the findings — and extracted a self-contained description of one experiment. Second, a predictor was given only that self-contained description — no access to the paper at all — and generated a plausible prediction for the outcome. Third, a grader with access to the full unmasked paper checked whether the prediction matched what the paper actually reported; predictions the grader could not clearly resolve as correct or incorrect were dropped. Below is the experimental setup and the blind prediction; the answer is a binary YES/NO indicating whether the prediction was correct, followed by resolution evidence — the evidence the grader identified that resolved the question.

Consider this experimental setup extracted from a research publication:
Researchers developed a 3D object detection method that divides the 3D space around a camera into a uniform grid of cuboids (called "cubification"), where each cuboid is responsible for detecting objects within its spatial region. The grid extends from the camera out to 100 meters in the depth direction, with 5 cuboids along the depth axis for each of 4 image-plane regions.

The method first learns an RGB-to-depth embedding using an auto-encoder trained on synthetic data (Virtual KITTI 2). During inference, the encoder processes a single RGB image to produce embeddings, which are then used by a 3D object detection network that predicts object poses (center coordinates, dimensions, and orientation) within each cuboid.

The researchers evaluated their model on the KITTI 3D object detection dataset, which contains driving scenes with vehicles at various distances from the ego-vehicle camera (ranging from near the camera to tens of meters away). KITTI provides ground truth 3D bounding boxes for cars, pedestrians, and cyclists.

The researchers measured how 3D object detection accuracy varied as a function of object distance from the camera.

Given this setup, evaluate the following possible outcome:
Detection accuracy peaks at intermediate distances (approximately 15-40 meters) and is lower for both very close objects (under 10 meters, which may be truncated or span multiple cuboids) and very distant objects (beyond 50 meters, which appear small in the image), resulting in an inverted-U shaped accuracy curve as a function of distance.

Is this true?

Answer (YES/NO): NO